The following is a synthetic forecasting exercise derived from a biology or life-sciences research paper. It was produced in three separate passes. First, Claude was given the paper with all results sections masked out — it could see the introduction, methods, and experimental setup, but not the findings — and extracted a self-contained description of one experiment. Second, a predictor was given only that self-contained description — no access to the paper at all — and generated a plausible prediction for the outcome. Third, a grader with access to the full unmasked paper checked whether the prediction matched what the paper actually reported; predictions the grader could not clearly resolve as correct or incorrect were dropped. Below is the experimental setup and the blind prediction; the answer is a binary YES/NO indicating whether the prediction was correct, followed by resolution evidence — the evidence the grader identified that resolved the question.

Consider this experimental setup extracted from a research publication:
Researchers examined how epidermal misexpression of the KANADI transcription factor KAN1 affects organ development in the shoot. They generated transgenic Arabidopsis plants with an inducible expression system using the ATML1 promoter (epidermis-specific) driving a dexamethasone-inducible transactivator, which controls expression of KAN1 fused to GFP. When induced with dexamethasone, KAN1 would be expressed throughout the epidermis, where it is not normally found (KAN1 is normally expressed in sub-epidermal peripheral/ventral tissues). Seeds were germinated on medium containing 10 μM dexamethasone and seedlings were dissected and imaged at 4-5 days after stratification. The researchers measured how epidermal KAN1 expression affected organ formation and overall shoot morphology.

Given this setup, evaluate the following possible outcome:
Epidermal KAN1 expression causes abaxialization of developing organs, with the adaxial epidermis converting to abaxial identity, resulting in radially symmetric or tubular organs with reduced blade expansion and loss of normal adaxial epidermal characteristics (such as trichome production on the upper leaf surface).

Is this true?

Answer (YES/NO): NO